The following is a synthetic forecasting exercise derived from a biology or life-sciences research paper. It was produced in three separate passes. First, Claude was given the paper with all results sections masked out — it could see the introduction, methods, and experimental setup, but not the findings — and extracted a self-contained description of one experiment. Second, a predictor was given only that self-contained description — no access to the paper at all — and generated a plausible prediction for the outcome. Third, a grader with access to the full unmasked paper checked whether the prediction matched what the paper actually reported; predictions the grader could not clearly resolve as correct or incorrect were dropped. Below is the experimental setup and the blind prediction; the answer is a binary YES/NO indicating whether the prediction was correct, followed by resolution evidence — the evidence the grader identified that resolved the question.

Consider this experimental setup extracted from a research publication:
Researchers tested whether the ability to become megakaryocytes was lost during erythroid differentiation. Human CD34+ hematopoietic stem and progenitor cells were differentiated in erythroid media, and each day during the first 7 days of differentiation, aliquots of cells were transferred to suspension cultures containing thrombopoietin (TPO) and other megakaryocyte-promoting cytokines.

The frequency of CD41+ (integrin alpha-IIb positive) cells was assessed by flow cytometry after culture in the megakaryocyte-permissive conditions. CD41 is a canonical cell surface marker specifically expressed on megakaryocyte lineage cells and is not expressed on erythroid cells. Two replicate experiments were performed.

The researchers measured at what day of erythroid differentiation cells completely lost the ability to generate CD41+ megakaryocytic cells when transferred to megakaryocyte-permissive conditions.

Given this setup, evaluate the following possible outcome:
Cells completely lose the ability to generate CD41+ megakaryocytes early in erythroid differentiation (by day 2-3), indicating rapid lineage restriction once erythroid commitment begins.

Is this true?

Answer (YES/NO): NO